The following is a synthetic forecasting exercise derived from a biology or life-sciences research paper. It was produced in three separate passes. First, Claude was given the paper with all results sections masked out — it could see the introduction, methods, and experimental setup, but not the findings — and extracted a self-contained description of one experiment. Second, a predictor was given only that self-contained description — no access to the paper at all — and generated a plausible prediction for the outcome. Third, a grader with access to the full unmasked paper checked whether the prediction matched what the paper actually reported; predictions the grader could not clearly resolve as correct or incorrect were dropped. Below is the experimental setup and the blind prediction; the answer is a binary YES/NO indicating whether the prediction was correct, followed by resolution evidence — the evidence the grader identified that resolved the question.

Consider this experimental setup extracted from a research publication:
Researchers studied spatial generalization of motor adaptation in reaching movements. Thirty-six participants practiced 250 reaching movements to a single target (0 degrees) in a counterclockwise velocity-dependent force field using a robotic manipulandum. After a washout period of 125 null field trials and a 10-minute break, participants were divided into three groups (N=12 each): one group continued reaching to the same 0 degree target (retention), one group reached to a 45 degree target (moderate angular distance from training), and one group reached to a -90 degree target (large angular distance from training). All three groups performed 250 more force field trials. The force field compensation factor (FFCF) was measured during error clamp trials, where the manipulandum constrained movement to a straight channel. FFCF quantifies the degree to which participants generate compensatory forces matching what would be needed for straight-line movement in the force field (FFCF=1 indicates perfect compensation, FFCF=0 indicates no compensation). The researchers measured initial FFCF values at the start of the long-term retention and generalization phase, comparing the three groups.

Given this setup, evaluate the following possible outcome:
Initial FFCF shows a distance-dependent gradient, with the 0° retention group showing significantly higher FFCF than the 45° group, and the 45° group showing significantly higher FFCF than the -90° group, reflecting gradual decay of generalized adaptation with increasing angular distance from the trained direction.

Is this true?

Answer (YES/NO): YES